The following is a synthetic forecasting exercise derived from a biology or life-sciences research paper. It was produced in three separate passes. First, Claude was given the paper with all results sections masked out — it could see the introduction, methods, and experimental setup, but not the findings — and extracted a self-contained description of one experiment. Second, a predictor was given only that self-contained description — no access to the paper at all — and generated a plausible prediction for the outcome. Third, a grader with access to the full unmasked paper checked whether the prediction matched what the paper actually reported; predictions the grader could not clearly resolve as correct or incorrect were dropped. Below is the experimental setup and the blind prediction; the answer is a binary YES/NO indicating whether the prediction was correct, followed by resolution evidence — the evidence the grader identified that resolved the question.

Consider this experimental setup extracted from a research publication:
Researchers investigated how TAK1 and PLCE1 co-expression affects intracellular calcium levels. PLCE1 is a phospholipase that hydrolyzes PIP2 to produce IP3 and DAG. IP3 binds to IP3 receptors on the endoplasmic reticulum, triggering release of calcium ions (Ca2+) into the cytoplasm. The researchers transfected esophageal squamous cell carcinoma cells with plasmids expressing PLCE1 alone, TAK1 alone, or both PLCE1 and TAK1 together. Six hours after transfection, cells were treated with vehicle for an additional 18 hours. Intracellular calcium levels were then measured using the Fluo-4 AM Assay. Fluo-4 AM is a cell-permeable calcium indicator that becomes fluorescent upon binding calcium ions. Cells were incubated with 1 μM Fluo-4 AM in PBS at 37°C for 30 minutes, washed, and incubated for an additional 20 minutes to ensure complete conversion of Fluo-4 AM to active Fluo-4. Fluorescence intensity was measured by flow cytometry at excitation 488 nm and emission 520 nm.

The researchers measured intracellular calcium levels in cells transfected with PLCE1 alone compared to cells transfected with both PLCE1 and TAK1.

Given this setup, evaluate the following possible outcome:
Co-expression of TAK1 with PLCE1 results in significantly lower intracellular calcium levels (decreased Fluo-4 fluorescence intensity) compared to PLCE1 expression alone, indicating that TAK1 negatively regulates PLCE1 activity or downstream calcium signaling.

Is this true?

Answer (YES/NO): YES